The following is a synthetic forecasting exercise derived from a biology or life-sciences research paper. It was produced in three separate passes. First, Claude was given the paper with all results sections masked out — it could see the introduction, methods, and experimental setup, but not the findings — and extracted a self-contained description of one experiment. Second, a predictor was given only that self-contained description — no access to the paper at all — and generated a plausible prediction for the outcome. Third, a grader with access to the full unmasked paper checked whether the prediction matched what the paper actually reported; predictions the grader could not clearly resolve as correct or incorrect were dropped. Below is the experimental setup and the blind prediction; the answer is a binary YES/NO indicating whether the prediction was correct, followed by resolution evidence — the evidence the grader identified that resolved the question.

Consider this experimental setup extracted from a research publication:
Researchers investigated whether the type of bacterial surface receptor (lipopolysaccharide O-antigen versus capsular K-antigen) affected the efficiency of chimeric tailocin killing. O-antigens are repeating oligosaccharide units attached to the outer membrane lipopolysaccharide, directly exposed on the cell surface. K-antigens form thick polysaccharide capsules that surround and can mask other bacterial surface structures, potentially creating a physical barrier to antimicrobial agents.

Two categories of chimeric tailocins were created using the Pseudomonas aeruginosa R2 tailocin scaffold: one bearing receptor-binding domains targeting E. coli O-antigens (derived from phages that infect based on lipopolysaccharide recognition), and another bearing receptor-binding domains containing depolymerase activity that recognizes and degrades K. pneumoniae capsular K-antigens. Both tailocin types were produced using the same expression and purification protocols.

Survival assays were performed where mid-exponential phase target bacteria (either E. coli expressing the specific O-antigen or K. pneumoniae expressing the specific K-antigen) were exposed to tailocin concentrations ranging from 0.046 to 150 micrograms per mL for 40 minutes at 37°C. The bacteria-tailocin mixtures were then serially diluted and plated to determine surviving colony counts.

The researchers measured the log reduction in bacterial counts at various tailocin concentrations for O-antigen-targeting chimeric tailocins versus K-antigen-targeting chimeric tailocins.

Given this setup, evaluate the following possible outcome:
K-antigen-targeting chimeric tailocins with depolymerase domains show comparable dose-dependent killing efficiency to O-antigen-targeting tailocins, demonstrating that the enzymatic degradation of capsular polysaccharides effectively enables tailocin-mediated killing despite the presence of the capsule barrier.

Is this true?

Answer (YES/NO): NO